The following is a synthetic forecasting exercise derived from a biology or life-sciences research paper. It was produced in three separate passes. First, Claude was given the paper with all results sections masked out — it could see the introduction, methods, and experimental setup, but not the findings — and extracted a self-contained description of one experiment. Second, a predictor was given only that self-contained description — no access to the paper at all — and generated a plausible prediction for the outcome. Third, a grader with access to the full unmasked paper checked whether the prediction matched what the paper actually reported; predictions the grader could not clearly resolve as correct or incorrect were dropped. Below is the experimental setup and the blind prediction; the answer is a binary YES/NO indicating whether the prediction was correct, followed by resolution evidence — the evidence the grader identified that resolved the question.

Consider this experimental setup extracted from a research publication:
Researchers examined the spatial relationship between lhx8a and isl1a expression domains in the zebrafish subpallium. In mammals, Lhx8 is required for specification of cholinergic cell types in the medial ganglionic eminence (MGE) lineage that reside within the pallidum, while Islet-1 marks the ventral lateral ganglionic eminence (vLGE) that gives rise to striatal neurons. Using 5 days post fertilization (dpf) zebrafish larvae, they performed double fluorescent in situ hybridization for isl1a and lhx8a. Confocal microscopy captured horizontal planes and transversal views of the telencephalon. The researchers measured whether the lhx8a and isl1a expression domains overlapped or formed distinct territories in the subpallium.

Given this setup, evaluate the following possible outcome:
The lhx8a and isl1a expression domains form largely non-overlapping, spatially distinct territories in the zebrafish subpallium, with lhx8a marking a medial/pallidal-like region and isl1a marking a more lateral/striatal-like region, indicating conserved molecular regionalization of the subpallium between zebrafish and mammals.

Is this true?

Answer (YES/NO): YES